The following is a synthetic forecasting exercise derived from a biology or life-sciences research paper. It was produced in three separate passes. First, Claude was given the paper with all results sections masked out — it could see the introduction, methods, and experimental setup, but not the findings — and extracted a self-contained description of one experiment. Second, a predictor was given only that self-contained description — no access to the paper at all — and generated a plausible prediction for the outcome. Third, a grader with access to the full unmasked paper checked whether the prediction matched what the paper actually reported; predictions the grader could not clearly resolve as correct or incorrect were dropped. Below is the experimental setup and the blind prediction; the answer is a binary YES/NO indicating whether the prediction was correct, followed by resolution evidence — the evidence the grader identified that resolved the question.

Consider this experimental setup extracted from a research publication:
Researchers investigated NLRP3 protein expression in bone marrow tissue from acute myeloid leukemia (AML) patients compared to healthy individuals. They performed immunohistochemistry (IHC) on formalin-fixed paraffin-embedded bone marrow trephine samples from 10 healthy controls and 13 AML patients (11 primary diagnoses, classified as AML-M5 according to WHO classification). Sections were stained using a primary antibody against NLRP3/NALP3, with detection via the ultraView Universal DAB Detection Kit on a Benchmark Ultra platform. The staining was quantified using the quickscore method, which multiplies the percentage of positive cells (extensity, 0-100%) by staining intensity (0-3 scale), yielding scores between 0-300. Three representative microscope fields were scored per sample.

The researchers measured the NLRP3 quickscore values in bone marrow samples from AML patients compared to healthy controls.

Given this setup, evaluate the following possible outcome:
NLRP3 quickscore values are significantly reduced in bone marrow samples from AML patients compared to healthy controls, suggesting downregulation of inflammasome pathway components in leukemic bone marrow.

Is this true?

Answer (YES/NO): NO